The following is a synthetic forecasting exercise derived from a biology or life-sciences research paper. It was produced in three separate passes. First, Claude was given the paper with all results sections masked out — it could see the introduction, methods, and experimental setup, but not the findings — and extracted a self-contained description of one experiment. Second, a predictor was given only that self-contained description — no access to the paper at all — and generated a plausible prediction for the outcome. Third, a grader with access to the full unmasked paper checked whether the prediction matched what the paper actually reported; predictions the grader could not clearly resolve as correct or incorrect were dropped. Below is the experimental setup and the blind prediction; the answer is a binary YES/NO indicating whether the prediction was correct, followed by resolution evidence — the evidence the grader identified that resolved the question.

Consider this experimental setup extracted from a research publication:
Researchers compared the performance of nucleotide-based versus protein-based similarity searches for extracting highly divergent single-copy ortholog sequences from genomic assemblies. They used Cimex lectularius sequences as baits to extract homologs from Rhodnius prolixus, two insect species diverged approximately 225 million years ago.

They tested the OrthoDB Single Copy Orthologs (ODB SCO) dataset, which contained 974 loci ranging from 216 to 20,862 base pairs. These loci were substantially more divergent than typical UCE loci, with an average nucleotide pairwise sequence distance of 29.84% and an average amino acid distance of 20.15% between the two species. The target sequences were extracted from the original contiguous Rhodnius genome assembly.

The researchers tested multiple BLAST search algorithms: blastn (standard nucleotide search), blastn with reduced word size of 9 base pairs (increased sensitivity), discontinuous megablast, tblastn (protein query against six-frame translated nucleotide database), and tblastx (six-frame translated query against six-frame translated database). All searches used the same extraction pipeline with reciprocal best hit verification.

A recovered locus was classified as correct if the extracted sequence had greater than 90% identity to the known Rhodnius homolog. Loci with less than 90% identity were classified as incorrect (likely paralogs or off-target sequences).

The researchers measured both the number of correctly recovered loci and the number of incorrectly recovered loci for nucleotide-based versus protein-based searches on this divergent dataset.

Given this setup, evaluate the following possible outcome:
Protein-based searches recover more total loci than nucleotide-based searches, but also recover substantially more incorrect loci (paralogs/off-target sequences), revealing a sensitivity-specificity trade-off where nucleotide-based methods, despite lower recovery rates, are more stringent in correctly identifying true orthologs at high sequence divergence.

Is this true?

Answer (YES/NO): NO